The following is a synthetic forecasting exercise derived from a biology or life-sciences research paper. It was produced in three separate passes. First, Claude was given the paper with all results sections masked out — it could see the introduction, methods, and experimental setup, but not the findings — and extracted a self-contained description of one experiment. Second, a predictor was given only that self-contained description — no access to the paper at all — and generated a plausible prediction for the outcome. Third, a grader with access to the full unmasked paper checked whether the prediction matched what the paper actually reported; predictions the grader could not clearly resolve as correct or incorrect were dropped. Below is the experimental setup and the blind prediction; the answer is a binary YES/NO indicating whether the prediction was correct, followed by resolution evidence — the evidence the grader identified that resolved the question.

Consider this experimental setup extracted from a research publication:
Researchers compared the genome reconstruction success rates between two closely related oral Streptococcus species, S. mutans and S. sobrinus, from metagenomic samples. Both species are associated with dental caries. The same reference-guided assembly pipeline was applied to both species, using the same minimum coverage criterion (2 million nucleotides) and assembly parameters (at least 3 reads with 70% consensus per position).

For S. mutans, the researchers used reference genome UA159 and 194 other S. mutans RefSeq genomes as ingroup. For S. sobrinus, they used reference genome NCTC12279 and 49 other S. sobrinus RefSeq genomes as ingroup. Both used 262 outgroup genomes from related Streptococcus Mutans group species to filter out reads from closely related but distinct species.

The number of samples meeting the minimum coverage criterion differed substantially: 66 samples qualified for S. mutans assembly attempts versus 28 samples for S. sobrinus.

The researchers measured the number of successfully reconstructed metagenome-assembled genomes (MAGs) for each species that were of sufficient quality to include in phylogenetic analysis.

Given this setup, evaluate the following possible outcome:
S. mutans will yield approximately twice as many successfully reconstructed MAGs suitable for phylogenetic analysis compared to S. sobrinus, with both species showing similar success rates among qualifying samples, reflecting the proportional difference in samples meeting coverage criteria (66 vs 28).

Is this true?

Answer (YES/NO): YES